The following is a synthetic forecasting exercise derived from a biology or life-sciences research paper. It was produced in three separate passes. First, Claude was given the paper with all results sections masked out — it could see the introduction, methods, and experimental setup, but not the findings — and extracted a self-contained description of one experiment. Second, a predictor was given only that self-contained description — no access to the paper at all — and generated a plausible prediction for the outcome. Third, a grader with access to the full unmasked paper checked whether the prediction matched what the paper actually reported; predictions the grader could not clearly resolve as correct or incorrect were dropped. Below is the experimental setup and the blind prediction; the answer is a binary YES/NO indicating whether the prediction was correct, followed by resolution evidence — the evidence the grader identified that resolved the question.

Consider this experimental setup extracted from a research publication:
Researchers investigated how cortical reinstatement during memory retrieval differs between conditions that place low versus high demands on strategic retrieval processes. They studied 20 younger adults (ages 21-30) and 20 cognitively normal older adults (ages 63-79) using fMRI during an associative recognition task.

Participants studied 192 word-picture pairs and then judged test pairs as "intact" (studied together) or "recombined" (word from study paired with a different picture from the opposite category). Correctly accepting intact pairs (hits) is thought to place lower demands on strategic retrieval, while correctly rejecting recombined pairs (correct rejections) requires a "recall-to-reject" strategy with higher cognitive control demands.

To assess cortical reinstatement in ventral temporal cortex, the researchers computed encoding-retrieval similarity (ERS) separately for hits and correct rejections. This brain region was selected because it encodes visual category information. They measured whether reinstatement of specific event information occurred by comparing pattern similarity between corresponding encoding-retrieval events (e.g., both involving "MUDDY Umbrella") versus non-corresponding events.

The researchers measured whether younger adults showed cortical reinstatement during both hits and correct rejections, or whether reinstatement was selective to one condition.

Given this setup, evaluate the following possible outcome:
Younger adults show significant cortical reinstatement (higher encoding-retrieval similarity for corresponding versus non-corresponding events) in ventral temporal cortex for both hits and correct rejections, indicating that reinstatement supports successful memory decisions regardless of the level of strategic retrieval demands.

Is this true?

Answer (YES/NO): NO